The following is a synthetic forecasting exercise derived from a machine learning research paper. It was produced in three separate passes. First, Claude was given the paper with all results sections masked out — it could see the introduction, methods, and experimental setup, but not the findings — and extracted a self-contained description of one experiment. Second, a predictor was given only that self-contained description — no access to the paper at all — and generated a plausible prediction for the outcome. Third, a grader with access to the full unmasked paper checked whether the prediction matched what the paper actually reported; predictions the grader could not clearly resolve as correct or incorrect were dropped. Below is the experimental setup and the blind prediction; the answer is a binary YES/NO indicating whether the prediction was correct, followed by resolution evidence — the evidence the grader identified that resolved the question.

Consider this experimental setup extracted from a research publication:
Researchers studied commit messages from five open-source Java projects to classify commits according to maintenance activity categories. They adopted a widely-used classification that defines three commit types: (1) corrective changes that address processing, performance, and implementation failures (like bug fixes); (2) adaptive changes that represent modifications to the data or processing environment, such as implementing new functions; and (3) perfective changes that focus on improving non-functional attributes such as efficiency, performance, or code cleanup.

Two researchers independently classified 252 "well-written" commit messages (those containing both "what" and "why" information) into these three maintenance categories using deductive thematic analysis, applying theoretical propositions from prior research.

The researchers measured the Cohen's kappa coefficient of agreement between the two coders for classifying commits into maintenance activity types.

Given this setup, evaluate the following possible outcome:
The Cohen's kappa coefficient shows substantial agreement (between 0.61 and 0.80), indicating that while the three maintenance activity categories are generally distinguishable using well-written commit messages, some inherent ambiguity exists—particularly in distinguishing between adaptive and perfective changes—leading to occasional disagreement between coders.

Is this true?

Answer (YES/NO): NO